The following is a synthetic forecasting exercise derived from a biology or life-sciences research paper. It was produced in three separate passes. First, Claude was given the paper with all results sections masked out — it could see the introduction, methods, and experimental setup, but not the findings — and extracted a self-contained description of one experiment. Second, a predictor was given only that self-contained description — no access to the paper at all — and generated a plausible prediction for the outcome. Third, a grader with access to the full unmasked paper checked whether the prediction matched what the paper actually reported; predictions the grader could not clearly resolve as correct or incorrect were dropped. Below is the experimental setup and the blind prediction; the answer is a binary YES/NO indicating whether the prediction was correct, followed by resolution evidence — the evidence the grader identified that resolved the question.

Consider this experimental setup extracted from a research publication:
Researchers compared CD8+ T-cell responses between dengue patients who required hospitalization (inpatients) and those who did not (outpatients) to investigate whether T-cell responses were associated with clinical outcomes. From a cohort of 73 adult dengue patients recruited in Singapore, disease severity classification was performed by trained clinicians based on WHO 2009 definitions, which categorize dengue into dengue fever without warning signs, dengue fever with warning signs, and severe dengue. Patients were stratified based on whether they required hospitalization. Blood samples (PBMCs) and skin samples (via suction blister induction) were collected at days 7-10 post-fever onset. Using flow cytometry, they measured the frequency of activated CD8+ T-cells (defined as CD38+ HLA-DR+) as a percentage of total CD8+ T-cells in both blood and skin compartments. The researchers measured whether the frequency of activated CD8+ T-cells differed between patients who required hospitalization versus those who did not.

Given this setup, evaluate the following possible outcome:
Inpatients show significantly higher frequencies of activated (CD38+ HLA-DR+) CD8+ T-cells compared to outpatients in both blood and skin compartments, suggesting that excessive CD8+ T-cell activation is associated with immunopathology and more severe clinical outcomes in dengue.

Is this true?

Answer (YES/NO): NO